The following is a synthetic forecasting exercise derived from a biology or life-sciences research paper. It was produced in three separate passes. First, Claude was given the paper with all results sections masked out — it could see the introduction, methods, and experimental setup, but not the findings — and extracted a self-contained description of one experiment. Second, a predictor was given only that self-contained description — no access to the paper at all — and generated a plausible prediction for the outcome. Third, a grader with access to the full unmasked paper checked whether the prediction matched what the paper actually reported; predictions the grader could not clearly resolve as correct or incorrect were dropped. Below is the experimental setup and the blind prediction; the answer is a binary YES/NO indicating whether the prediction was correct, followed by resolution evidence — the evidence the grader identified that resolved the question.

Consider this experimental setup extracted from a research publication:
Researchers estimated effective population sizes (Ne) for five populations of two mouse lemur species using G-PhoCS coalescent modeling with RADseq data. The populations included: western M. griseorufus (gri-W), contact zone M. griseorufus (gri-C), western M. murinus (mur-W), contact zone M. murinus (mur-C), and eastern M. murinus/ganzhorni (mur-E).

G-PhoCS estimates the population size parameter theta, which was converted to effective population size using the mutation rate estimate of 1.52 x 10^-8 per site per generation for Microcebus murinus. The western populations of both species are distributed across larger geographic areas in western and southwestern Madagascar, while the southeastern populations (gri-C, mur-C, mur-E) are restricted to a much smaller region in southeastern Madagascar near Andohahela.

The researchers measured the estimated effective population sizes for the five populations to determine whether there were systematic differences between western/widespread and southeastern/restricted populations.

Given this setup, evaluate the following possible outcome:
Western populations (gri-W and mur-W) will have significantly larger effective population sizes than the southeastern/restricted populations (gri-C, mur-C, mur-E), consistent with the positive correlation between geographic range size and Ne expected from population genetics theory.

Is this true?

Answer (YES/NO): YES